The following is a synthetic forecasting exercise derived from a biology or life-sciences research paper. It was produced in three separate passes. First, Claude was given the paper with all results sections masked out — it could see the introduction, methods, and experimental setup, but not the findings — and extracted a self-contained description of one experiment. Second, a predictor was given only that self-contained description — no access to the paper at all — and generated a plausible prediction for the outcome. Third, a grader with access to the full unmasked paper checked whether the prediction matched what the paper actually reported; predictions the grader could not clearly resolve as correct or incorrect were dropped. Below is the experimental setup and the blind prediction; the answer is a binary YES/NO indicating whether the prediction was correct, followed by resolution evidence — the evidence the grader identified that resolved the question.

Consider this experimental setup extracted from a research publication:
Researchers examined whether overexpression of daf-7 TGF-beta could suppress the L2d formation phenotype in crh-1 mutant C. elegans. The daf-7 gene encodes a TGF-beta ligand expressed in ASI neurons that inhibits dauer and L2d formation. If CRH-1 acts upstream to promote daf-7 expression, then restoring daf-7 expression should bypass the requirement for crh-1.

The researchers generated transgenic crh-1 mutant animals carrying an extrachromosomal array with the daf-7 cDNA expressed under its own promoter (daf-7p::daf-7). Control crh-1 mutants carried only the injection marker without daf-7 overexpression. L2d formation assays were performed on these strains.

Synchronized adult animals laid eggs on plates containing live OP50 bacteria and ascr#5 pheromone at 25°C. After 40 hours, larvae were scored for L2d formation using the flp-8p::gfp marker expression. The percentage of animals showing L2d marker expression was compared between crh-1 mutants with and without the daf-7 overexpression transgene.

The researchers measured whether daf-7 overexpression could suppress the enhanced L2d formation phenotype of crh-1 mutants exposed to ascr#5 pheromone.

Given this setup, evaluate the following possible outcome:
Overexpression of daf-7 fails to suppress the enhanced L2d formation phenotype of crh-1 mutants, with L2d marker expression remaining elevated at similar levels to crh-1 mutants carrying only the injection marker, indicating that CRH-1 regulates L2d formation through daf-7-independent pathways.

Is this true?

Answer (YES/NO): NO